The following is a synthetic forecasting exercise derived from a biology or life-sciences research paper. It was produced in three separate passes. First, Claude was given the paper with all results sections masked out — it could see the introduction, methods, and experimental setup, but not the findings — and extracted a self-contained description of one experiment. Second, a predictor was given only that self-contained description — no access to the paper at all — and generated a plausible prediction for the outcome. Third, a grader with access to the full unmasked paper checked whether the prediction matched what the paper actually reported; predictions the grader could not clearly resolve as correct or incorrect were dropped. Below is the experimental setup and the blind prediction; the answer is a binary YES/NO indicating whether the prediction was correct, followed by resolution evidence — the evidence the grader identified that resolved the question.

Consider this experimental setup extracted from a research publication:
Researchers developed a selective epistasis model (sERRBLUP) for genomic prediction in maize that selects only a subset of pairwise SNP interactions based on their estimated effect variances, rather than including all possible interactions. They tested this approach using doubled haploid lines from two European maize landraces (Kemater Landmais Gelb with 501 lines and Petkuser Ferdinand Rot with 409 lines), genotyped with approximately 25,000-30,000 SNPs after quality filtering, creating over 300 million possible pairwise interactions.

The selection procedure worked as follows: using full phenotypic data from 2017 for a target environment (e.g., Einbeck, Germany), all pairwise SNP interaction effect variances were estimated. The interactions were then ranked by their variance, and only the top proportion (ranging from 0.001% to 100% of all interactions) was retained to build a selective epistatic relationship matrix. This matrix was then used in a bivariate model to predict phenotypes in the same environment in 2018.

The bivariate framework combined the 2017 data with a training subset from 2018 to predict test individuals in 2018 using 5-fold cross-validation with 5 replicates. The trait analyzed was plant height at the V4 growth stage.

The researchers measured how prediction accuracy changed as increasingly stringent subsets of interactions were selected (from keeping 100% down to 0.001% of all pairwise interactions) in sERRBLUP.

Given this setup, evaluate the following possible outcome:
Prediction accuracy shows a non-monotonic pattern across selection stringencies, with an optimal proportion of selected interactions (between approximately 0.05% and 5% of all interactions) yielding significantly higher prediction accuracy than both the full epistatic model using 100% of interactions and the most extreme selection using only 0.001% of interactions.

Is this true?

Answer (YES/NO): NO